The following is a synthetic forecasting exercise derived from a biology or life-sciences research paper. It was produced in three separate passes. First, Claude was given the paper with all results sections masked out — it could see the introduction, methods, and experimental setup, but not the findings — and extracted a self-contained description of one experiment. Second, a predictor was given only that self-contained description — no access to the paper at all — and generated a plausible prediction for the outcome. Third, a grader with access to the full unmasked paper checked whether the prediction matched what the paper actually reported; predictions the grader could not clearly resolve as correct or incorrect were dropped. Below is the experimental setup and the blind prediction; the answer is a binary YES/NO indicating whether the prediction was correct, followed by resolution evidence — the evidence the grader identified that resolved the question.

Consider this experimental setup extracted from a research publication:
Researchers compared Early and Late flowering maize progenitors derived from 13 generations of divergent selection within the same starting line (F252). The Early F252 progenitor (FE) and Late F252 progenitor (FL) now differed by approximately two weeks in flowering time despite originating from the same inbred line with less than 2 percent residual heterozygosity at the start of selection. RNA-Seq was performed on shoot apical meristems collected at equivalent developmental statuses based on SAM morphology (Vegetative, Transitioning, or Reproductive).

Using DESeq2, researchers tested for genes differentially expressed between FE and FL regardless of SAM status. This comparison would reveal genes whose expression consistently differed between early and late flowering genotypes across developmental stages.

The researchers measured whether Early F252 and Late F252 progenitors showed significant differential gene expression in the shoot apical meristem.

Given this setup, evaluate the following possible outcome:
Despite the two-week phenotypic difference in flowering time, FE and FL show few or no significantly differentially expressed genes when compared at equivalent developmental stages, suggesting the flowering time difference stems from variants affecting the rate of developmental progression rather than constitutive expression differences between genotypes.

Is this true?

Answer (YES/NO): NO